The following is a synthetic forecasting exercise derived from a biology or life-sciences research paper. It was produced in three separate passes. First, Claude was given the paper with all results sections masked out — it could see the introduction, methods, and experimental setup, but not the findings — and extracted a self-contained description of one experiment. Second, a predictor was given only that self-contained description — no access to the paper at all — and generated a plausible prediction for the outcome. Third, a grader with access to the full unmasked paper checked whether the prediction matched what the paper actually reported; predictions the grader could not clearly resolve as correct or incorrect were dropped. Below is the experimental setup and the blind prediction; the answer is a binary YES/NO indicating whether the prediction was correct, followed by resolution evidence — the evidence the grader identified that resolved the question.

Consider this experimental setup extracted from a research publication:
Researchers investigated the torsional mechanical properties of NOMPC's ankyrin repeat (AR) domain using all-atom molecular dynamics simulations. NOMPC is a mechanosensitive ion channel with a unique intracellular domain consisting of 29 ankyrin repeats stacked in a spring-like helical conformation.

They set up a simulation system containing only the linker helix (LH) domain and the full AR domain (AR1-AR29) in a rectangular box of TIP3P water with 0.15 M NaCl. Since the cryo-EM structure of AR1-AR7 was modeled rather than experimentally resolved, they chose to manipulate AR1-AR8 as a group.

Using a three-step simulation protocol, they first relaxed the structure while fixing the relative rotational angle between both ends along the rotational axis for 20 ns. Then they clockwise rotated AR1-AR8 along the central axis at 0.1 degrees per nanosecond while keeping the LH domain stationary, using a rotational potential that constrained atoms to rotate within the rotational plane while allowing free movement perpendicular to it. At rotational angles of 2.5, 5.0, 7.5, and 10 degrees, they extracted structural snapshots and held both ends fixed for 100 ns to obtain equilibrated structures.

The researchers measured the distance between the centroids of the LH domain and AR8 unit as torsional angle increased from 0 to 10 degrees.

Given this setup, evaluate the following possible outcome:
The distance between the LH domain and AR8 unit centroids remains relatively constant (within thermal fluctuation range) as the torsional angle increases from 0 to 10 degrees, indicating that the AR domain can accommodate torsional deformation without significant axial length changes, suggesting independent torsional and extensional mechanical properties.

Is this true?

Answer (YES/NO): NO